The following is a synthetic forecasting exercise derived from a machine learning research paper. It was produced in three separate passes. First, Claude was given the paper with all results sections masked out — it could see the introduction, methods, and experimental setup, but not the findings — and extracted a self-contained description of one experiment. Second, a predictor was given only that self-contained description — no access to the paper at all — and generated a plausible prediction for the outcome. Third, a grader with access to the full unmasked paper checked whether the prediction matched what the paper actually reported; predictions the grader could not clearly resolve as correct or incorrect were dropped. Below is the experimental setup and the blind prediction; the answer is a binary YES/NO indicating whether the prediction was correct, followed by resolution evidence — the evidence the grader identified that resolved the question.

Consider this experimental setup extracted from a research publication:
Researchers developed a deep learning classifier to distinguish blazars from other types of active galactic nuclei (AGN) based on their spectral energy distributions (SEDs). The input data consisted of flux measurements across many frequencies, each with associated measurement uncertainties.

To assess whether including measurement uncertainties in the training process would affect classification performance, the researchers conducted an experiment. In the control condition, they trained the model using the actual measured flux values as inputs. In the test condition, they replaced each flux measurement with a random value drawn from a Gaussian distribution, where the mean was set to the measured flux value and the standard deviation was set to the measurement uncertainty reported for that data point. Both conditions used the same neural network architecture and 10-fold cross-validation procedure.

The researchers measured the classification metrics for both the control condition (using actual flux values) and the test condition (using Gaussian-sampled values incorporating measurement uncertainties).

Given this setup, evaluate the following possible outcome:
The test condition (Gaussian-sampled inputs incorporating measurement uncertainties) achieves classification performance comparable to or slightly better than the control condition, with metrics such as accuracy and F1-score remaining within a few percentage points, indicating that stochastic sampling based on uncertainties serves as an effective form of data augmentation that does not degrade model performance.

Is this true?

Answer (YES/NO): YES